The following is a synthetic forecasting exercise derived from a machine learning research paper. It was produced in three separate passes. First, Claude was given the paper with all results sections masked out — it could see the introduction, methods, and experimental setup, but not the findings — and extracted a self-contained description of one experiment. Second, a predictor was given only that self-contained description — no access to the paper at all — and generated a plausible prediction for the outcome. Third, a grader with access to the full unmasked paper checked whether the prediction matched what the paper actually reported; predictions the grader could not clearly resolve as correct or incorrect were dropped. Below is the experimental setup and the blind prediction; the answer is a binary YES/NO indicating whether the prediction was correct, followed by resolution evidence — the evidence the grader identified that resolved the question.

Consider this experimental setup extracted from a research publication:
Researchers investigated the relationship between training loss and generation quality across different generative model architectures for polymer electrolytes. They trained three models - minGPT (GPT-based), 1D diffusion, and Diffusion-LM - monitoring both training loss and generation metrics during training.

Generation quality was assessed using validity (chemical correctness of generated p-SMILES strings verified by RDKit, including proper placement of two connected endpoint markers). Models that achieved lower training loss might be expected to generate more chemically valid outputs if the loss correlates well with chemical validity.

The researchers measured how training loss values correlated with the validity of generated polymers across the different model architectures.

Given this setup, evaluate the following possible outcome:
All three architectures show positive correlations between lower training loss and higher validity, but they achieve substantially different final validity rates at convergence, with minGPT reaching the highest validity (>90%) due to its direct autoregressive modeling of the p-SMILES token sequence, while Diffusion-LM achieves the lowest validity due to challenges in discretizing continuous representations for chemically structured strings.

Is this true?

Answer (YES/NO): NO